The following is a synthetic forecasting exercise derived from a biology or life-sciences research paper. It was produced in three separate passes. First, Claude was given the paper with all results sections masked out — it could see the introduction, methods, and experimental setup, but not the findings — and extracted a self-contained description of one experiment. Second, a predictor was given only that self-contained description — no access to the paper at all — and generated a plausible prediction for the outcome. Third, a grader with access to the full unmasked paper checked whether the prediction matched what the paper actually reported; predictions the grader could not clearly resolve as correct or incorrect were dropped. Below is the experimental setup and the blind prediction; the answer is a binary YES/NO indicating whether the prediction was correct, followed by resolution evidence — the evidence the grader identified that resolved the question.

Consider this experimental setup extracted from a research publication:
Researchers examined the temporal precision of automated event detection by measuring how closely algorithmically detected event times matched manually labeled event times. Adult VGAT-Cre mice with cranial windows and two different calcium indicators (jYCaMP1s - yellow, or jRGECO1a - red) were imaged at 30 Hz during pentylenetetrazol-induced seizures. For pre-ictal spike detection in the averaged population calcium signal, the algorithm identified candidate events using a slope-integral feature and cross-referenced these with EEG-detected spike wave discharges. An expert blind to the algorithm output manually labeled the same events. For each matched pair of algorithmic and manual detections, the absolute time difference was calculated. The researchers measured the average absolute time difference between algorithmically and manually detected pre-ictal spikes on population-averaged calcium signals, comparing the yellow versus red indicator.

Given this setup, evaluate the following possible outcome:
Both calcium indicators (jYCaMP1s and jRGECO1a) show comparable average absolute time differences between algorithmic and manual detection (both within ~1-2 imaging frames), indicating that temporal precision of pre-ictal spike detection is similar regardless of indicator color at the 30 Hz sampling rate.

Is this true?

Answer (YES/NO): NO